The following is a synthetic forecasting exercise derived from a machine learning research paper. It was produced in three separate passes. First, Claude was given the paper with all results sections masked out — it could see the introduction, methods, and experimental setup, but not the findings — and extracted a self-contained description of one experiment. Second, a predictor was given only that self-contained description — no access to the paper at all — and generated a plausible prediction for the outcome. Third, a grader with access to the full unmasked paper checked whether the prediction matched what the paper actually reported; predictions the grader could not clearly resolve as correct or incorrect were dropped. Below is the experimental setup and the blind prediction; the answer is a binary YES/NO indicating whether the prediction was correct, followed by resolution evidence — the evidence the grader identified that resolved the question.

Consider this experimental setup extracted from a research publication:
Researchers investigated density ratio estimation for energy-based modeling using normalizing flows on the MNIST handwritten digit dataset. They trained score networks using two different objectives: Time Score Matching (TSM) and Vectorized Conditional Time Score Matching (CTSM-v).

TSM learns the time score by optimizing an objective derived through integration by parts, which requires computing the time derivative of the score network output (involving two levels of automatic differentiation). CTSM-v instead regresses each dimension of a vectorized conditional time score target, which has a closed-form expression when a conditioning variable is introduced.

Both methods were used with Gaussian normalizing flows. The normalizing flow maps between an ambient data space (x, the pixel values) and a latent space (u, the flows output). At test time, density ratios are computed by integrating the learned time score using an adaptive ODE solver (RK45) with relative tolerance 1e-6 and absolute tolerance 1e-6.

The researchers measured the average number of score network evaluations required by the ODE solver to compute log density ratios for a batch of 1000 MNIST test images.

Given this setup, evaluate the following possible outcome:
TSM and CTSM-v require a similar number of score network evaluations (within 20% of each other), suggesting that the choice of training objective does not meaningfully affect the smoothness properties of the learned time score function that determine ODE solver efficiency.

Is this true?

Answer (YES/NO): NO